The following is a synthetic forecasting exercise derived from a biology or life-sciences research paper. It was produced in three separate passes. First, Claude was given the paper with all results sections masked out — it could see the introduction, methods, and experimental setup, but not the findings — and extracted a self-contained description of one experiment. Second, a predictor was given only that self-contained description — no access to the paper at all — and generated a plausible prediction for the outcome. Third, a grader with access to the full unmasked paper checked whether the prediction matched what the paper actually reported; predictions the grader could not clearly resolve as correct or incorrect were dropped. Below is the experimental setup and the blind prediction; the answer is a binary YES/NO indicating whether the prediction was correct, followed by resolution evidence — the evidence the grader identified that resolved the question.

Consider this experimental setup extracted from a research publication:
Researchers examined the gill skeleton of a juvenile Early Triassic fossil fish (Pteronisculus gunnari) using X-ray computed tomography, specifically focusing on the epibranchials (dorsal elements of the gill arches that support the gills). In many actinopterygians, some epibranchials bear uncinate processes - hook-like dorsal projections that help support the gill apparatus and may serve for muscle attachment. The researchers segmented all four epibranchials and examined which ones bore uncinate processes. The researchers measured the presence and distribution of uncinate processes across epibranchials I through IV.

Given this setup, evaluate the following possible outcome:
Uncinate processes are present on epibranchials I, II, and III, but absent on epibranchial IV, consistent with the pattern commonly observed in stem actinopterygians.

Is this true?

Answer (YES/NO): YES